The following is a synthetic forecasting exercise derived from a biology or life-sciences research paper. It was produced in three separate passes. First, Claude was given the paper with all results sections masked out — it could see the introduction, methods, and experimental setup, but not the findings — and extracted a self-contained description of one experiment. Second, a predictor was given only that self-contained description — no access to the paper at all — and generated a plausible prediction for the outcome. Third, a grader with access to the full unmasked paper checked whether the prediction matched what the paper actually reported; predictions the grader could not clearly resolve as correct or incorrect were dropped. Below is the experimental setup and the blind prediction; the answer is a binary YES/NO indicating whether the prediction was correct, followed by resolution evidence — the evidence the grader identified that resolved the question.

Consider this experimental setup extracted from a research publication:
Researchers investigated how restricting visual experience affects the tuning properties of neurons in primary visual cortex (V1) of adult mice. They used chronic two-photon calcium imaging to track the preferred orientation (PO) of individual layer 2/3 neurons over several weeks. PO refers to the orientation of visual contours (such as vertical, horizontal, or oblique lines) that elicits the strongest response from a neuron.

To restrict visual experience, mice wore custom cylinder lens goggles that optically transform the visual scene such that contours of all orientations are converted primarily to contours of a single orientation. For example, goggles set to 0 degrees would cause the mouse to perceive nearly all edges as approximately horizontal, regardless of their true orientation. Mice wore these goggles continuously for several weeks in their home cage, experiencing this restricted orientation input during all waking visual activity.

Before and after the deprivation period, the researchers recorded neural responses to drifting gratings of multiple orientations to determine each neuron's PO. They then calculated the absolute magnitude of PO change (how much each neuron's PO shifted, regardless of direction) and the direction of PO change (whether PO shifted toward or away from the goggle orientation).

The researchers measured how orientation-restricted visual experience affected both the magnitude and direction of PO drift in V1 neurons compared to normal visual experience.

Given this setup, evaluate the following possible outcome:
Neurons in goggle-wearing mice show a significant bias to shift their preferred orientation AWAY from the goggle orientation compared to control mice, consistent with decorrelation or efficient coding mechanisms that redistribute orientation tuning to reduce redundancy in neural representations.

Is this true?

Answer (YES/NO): NO